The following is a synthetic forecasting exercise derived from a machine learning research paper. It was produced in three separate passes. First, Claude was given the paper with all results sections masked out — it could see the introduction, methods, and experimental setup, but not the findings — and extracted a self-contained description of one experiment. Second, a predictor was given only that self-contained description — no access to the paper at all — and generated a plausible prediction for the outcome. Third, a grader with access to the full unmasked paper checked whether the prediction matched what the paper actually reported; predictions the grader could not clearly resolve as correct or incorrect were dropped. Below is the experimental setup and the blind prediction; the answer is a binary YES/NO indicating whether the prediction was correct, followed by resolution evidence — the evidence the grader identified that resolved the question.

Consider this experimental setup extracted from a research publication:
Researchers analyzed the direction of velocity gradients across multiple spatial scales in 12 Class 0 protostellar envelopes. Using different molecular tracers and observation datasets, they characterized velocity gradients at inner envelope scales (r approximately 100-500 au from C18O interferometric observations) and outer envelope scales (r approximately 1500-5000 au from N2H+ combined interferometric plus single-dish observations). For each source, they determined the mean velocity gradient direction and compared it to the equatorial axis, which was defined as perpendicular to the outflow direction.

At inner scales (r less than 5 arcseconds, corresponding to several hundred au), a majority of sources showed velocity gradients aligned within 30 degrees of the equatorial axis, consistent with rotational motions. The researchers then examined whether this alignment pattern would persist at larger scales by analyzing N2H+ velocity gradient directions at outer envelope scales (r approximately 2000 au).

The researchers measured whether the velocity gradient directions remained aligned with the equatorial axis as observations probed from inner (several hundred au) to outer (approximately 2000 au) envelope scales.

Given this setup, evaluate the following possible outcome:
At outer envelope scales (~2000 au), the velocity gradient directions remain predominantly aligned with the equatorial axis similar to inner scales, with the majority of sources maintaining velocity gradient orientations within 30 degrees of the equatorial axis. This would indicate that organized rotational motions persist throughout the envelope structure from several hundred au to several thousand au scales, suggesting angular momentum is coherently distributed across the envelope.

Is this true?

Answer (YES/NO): NO